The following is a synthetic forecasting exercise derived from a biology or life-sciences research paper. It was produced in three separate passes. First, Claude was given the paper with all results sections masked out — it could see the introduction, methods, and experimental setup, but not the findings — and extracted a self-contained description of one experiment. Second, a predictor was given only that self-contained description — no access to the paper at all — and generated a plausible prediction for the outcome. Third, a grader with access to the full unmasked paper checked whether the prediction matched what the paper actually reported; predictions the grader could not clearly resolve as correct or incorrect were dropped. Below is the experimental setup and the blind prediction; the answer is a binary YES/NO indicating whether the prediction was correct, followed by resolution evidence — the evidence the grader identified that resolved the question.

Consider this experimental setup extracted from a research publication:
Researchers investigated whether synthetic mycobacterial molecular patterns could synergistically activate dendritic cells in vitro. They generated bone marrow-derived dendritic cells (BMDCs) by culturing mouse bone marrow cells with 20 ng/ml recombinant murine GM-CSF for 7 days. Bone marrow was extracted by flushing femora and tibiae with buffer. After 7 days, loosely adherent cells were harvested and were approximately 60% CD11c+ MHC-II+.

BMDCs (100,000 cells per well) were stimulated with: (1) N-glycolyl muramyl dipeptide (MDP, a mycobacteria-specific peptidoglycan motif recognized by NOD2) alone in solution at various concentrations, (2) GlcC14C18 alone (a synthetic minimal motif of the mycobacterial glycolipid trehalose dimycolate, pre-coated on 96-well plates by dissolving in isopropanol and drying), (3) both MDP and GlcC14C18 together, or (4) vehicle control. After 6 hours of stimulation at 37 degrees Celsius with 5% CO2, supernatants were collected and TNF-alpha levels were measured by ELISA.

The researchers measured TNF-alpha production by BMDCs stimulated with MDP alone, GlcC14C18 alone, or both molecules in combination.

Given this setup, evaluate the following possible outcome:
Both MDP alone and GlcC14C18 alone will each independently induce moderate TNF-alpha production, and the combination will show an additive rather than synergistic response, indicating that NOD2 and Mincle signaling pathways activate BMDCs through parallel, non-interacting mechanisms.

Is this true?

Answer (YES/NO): NO